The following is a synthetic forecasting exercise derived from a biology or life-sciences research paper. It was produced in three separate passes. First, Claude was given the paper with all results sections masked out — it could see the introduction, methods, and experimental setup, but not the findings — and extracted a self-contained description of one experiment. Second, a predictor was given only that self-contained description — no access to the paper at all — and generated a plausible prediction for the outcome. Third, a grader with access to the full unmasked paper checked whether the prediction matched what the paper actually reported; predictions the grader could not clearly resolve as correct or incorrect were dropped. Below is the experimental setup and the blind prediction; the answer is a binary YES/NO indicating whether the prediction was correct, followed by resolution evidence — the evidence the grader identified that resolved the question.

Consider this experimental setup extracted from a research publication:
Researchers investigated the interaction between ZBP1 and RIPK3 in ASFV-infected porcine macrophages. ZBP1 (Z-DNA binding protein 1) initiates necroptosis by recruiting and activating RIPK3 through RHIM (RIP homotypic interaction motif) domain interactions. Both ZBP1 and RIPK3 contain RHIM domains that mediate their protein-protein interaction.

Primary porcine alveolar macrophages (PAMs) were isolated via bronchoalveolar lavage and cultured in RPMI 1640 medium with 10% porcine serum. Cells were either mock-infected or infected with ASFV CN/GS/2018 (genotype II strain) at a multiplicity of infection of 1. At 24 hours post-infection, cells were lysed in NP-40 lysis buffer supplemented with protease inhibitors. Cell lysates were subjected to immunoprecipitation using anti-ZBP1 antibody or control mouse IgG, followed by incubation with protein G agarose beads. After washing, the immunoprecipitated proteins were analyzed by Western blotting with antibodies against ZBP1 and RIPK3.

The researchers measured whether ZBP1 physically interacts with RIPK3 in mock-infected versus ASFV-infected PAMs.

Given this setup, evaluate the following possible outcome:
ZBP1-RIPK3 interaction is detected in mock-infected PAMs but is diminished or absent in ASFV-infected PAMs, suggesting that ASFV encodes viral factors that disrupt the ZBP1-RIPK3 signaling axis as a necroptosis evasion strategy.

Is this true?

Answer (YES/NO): NO